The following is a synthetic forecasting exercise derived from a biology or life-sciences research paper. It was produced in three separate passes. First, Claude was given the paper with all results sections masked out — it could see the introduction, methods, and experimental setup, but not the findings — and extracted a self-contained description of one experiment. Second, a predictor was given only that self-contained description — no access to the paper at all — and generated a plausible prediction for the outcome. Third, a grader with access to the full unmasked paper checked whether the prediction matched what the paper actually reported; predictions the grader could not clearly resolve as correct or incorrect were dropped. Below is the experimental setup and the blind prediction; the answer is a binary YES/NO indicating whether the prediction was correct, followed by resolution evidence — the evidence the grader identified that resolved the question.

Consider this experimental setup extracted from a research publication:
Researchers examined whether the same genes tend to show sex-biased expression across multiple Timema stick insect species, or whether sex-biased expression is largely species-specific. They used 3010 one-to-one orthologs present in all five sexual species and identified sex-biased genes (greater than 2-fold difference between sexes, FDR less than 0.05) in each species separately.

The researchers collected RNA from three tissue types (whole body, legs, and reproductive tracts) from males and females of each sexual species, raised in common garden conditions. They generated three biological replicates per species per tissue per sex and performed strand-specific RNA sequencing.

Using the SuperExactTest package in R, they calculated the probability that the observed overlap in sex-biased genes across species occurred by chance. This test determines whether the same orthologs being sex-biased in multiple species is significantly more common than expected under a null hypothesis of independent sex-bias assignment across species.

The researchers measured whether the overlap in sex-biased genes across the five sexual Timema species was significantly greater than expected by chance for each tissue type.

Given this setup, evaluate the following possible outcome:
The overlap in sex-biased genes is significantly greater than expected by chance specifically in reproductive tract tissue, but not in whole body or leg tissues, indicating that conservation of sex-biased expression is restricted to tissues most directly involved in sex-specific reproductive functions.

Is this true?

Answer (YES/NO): NO